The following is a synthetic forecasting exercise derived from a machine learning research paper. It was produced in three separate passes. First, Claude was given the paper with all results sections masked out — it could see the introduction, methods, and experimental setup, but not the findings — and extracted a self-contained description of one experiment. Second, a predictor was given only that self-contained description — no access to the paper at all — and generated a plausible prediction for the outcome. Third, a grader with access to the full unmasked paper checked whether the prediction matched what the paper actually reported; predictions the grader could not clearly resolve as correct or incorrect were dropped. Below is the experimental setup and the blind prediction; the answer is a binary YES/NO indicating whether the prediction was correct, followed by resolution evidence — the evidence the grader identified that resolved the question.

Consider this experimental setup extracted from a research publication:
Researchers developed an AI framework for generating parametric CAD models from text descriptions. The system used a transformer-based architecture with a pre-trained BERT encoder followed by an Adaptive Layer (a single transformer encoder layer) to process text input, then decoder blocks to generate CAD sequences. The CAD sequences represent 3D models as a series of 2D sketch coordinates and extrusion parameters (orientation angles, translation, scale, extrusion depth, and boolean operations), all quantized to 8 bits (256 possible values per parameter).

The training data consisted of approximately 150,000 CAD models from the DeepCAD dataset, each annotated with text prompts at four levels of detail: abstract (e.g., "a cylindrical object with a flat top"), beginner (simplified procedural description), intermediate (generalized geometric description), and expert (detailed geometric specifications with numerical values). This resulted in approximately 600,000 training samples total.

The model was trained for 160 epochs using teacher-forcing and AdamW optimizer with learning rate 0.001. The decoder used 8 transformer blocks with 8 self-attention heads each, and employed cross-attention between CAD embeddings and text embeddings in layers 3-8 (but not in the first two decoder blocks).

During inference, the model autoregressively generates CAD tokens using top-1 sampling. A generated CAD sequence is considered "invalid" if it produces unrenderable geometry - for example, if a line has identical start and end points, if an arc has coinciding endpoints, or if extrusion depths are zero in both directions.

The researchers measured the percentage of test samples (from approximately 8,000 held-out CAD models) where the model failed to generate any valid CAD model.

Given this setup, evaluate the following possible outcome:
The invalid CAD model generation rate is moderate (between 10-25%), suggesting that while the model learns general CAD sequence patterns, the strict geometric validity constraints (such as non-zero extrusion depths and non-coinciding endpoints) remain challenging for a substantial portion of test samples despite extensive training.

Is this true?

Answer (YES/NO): NO